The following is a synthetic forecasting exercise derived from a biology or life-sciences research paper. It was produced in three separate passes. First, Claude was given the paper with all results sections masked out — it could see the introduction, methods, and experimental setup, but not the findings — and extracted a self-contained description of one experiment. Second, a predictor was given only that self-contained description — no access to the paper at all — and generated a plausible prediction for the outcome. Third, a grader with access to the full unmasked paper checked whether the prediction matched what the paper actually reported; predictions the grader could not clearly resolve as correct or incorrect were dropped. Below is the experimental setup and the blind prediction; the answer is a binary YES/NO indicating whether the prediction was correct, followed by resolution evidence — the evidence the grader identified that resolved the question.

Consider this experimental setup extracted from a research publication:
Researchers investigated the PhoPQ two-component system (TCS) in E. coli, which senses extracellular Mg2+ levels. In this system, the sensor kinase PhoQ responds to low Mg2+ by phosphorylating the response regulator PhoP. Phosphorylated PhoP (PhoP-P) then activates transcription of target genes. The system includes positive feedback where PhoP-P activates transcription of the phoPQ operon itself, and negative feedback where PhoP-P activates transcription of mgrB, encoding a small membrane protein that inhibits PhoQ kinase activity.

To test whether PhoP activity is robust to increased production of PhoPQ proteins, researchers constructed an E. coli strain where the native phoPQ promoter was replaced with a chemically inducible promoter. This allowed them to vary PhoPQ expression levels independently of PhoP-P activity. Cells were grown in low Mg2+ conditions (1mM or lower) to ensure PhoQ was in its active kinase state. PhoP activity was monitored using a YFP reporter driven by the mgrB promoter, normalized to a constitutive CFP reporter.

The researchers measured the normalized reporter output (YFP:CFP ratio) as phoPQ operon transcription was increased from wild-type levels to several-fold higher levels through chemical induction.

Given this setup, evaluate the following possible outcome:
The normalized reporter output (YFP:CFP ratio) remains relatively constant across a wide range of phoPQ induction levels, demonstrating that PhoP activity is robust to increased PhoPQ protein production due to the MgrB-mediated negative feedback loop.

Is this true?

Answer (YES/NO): YES